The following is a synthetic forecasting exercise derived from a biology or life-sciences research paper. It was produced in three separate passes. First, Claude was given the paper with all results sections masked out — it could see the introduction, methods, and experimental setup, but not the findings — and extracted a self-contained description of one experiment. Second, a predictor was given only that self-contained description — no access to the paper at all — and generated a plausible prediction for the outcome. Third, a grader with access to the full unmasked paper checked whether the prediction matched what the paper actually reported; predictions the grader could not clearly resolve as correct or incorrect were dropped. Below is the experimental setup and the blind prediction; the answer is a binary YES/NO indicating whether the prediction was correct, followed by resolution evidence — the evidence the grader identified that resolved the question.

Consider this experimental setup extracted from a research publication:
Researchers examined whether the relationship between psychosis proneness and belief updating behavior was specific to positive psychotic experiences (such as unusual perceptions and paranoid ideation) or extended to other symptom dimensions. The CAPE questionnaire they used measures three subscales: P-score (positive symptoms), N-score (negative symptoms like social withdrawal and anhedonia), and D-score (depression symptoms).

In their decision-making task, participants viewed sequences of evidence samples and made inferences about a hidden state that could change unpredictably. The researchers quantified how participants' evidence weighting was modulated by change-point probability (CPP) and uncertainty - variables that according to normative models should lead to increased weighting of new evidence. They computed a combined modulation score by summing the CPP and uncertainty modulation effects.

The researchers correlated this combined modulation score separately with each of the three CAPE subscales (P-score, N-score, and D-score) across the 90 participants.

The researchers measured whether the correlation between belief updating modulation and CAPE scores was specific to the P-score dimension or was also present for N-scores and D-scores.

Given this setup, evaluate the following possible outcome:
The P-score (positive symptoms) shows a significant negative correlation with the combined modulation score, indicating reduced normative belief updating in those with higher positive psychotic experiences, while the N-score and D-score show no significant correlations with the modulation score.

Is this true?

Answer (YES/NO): NO